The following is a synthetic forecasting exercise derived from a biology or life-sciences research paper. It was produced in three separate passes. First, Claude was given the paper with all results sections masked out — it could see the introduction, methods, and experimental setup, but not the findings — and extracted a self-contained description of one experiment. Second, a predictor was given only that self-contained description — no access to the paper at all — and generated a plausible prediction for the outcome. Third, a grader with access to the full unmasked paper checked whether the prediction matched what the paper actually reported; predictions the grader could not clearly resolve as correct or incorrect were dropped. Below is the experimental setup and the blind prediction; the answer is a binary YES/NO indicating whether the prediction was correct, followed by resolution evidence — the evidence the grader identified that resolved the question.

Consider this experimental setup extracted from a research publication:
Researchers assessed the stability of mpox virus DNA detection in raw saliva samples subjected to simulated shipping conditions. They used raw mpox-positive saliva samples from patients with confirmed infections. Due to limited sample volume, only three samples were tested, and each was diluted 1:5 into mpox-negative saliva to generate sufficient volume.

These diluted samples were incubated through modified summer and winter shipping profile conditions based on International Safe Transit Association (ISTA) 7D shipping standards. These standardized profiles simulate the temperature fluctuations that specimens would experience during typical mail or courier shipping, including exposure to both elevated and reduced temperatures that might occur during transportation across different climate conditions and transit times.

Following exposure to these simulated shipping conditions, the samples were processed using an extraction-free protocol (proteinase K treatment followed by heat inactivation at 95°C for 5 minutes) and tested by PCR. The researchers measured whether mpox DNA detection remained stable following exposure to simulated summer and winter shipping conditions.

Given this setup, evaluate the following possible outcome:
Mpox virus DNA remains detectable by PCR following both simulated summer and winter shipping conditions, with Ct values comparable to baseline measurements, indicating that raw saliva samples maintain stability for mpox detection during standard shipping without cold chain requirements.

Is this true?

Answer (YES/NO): YES